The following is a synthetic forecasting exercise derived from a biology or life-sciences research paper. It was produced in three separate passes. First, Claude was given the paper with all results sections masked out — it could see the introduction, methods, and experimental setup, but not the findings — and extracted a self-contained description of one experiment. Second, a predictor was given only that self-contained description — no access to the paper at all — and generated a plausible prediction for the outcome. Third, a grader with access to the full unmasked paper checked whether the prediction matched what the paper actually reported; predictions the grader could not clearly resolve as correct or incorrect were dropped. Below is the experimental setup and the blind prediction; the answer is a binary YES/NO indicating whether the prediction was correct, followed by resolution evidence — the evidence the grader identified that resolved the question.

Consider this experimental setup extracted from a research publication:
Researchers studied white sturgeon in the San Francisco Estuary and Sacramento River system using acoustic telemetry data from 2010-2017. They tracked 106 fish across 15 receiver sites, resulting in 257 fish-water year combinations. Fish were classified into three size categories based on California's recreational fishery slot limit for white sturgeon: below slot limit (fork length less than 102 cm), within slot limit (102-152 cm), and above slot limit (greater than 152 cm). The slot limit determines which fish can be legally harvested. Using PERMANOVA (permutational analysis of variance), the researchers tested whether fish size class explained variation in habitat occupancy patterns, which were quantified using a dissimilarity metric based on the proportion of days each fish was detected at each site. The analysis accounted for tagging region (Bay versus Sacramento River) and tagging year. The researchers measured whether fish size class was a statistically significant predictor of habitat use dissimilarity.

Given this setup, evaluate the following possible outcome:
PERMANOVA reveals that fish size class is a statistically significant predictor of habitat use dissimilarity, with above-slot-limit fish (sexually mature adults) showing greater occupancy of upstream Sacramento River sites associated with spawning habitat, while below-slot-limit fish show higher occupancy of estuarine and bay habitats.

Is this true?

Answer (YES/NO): YES